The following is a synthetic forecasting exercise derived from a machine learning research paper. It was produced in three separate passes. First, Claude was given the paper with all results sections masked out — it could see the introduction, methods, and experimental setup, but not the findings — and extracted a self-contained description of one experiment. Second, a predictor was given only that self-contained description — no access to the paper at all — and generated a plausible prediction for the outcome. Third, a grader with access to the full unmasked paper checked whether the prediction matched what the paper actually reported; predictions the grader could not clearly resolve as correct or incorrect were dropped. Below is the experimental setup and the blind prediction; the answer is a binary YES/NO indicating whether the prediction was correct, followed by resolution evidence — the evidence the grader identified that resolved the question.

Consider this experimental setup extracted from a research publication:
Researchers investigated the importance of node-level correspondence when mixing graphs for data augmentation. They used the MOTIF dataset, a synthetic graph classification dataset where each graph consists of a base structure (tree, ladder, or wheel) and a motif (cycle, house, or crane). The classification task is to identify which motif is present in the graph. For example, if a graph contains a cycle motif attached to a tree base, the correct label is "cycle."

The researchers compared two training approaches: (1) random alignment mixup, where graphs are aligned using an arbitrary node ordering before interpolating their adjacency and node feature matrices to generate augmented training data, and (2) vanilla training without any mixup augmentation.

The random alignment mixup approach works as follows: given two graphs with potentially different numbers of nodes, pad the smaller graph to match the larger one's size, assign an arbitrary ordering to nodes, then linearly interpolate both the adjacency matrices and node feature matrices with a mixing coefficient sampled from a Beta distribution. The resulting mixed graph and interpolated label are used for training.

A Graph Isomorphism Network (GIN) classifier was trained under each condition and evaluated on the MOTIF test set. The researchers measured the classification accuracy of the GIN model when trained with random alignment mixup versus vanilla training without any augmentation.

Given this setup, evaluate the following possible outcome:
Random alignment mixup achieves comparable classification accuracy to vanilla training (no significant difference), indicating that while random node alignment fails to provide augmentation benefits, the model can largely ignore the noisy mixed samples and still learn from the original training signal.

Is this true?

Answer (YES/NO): NO